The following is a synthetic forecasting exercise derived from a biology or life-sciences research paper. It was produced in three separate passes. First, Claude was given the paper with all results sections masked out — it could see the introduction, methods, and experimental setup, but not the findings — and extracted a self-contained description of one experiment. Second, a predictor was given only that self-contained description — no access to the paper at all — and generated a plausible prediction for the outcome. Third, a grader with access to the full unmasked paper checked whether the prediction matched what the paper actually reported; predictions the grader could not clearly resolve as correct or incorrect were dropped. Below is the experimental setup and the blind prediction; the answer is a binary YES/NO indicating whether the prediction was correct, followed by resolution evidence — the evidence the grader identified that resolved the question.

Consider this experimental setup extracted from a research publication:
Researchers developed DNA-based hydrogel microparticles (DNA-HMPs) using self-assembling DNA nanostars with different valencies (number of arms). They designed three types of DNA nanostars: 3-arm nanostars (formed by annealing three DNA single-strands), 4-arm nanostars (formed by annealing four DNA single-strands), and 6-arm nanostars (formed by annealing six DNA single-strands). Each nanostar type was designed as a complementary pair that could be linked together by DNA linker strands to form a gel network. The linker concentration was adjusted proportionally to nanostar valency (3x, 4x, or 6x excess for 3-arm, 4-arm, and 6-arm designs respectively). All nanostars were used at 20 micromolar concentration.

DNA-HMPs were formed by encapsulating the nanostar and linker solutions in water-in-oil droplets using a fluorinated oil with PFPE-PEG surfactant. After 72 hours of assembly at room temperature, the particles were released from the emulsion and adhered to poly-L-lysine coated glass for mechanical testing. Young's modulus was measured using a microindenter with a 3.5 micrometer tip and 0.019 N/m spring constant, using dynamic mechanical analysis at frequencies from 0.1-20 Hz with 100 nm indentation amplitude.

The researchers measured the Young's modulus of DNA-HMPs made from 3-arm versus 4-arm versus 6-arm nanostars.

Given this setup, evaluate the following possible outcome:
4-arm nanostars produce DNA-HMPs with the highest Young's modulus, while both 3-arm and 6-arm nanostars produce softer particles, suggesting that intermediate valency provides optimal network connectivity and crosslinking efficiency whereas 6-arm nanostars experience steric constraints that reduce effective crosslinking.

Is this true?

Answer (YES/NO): NO